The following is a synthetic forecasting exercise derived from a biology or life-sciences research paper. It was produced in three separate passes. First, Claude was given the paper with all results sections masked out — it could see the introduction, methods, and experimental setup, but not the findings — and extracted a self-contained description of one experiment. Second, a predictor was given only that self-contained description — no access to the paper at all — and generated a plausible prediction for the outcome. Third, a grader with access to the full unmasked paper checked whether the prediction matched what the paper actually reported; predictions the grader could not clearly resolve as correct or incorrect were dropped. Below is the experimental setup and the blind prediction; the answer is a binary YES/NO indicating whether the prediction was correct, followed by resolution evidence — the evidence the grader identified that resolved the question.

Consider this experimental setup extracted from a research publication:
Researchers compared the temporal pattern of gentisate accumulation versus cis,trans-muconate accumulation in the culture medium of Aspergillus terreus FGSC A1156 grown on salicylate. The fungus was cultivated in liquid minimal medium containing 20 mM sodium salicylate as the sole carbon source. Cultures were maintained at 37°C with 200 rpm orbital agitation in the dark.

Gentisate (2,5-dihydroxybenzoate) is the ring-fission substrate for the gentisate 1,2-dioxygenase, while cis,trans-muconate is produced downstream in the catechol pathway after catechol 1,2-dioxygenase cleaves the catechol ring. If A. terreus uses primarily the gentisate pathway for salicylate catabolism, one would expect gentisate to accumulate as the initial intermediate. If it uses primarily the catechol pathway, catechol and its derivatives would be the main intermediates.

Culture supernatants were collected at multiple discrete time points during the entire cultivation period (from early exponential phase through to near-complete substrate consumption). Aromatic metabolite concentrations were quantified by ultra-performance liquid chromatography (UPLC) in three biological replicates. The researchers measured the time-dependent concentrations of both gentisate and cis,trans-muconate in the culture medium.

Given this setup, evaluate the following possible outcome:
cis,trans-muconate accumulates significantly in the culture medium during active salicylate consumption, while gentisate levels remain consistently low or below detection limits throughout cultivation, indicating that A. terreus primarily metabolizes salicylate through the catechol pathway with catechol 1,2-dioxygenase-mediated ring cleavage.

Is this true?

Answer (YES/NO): NO